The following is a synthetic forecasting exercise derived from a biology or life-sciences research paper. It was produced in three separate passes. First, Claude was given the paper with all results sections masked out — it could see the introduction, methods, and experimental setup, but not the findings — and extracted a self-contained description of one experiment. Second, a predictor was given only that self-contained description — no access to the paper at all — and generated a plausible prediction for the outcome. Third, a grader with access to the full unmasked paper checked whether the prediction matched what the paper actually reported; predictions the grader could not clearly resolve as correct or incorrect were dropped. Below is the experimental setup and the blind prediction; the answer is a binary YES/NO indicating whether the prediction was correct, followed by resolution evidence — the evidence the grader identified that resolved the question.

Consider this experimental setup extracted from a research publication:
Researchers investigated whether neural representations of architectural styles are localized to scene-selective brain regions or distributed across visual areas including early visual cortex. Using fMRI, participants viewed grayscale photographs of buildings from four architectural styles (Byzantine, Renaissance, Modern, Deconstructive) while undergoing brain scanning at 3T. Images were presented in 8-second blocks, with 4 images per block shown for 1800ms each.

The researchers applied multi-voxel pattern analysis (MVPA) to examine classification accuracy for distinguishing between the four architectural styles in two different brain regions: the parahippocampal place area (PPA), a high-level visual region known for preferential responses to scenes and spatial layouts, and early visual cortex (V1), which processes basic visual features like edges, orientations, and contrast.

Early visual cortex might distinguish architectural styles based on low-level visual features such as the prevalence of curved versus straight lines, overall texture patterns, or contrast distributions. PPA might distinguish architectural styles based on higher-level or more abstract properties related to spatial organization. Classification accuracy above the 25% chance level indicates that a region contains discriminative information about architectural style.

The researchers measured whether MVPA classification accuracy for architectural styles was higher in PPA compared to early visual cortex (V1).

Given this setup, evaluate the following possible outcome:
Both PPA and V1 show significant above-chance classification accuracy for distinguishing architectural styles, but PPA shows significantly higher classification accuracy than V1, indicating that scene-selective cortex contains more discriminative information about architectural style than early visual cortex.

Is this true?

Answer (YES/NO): NO